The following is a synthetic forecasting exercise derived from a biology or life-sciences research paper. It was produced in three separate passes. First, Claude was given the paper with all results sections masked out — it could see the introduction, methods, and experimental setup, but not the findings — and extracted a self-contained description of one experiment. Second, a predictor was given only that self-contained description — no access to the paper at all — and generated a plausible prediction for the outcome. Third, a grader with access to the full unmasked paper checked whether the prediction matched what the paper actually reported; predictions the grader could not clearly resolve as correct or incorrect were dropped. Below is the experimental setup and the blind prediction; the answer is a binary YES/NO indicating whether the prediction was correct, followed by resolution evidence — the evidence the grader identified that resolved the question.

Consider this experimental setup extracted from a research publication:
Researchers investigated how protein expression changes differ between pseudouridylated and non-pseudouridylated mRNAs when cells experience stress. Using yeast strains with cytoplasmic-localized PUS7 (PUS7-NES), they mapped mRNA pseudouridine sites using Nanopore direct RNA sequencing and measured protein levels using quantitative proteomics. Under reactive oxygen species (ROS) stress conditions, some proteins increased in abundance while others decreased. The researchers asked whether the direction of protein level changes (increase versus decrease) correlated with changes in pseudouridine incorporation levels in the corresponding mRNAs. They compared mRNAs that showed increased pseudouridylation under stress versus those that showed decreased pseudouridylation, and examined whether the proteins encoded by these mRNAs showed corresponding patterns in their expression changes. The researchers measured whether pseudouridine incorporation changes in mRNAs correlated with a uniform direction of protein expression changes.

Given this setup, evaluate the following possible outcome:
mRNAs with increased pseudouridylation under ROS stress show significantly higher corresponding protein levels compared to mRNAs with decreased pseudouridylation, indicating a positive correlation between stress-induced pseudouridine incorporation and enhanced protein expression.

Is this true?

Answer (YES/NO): NO